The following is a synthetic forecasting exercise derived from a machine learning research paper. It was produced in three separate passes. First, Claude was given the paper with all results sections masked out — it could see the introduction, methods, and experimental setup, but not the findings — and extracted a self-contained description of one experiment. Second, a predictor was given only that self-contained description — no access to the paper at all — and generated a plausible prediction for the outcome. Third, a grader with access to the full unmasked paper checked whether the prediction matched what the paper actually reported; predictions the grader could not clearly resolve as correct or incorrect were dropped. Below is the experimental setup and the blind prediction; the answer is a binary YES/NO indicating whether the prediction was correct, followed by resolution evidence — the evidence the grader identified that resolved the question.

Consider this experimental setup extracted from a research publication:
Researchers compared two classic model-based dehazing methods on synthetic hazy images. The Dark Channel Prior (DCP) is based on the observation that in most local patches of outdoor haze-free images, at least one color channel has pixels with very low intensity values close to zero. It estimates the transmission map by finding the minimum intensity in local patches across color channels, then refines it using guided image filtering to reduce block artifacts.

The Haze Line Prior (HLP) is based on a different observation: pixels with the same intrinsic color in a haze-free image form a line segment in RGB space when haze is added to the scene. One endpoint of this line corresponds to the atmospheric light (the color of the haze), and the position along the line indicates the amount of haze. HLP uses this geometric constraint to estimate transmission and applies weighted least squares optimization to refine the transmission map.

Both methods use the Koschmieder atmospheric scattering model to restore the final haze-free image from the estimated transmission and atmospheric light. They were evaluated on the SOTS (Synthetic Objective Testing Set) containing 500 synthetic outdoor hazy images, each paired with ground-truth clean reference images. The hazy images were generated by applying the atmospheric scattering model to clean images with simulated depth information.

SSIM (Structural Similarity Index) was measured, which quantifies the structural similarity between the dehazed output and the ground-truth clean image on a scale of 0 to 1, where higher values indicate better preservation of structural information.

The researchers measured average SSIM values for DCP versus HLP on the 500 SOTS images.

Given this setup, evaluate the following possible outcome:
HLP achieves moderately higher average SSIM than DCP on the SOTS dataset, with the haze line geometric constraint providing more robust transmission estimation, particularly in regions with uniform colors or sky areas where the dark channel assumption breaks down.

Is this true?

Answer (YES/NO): NO